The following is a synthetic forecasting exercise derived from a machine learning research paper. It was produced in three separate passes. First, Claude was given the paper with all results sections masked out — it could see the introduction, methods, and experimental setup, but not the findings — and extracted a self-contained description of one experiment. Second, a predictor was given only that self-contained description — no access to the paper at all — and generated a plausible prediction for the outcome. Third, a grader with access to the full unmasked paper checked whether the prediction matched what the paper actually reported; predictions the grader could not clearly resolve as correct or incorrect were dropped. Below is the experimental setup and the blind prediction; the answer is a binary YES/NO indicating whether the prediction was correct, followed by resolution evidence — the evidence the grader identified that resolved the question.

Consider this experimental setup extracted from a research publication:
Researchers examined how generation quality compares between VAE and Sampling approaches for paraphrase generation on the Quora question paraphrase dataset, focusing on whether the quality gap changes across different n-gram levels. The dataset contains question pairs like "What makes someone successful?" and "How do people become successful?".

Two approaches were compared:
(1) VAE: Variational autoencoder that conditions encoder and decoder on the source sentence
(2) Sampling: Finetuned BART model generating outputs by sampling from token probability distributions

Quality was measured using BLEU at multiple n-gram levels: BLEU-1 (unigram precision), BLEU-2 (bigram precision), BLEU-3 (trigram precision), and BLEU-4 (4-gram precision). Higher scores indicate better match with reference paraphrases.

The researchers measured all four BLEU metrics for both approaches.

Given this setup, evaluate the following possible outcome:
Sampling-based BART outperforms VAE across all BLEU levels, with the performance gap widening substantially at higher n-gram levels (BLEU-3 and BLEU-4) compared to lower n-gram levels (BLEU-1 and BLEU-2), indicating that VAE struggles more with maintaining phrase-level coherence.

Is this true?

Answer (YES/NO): NO